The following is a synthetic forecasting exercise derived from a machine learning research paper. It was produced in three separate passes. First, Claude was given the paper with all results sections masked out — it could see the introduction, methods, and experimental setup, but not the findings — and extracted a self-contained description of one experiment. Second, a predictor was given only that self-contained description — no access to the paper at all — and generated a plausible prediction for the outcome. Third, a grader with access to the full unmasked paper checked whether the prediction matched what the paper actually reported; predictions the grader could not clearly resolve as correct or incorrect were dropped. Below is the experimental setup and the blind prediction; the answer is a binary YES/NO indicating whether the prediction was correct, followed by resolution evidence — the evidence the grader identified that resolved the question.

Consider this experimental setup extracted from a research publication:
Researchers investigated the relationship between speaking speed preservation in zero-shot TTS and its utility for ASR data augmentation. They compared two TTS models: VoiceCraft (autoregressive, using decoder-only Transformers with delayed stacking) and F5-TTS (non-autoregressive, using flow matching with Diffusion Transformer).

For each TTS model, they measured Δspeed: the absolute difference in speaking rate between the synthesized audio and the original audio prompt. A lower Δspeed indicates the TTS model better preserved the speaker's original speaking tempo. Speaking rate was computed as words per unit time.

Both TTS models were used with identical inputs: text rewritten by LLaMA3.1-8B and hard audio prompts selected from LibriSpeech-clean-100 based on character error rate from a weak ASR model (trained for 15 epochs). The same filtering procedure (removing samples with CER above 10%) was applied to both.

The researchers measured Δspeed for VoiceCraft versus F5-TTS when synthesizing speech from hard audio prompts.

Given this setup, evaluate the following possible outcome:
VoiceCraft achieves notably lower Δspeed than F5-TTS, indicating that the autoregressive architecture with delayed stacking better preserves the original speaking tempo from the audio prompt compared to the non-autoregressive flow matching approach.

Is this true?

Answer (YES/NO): YES